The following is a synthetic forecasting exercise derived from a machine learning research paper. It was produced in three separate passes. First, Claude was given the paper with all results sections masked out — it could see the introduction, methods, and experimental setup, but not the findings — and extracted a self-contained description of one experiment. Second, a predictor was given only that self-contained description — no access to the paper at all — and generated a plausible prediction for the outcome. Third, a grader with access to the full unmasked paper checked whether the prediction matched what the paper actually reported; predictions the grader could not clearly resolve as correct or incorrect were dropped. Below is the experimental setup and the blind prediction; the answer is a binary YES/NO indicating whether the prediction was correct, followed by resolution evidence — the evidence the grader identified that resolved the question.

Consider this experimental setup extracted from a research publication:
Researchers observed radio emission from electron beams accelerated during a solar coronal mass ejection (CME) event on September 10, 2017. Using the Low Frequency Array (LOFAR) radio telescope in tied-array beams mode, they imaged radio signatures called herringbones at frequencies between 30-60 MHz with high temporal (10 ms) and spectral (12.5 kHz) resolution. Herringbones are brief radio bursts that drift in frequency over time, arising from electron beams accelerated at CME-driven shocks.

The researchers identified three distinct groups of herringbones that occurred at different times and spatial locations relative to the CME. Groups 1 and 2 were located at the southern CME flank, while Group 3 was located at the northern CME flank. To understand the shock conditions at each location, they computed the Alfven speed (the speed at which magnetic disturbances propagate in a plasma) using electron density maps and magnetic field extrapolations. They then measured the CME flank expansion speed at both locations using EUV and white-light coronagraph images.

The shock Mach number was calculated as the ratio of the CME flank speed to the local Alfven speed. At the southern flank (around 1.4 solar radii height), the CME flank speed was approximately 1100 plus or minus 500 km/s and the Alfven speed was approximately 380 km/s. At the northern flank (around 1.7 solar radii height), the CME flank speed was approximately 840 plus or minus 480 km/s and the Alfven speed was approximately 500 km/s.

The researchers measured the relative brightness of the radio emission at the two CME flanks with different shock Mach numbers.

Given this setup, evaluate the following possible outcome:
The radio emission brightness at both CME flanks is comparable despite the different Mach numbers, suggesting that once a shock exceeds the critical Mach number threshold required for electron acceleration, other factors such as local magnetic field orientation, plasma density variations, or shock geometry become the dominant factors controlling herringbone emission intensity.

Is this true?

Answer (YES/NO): NO